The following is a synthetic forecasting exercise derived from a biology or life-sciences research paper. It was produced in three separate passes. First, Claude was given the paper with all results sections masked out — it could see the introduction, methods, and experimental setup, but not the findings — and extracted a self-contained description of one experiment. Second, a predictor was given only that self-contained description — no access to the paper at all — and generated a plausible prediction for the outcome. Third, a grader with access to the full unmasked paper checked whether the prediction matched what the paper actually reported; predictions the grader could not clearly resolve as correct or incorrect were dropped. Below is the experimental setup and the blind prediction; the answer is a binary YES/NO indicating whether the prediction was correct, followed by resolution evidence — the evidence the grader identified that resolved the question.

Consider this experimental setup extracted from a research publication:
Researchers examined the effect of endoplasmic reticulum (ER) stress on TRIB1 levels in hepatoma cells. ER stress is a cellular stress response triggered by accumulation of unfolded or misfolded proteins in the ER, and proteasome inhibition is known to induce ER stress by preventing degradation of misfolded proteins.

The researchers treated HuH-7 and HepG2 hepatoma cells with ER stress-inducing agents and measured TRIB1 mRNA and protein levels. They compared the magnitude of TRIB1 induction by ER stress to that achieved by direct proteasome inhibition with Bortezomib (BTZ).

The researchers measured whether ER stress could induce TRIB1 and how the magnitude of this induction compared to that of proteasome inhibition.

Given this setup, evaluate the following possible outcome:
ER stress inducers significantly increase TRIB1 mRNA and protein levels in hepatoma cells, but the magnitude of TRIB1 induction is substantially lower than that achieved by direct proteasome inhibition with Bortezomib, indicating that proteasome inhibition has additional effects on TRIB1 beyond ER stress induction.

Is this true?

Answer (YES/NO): NO